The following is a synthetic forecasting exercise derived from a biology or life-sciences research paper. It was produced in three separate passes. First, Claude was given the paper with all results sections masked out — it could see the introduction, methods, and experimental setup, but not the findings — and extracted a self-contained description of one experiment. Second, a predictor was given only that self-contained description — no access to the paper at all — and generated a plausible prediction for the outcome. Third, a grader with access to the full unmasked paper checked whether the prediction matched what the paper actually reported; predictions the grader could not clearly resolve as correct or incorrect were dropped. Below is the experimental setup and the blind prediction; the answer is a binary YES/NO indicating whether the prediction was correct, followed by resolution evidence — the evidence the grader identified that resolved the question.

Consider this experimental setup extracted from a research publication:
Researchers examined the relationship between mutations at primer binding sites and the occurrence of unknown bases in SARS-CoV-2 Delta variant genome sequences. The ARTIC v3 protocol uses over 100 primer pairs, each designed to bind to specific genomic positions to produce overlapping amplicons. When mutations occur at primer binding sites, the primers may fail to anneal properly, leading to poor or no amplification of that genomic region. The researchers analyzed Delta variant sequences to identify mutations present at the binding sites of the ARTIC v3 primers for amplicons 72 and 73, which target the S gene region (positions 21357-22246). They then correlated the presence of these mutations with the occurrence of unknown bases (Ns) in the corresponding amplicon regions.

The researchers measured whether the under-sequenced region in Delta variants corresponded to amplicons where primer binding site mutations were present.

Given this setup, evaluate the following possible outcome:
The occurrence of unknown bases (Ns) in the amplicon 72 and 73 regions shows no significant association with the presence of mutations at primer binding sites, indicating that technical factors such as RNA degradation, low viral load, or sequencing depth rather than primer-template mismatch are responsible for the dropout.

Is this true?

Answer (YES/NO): NO